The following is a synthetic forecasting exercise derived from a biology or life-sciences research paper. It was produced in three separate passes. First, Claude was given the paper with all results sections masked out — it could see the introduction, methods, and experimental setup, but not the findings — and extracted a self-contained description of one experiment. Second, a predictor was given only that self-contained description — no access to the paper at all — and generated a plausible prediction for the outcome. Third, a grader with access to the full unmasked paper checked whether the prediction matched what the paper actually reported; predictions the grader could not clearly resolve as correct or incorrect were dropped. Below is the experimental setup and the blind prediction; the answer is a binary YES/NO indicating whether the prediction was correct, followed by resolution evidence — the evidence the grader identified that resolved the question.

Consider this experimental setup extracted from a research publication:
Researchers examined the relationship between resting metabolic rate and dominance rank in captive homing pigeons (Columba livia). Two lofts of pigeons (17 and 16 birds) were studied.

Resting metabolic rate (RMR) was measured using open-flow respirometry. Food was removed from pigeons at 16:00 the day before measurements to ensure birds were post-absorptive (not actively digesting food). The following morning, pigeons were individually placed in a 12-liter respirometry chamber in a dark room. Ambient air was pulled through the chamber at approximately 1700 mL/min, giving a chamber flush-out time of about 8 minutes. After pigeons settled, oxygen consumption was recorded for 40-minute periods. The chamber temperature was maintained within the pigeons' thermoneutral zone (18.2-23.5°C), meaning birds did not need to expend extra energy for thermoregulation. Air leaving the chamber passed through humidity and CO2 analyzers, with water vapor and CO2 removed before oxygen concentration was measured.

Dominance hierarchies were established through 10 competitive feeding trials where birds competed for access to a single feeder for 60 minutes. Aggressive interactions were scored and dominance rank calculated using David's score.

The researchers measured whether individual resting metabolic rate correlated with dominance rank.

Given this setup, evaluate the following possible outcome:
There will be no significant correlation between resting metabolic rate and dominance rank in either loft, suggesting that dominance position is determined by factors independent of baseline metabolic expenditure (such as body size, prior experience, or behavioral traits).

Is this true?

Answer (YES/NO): NO